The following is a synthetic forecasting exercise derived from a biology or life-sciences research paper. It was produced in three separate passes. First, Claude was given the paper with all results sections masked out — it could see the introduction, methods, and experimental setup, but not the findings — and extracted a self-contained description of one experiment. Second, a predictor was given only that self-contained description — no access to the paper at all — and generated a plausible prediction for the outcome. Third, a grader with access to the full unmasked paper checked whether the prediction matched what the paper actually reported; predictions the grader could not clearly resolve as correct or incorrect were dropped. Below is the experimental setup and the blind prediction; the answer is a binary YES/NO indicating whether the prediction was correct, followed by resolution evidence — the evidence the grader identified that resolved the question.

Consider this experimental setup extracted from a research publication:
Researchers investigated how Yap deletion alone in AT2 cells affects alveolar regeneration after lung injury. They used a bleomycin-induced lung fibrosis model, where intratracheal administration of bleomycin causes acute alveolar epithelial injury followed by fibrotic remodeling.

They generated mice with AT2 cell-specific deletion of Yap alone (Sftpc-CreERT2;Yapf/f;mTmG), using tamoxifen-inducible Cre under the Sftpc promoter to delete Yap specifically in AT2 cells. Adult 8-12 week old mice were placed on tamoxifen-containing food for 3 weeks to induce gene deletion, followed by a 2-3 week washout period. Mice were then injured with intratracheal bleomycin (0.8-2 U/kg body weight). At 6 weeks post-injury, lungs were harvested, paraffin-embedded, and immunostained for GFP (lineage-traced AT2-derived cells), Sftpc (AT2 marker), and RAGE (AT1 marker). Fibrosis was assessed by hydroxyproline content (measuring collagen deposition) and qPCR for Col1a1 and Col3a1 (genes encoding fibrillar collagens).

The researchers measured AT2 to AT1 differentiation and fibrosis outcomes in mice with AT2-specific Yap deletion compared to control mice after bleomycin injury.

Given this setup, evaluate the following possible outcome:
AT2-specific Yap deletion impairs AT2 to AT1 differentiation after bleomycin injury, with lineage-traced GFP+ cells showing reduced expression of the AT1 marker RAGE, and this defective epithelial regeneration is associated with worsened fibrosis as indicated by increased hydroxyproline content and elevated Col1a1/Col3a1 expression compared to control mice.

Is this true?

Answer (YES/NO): NO